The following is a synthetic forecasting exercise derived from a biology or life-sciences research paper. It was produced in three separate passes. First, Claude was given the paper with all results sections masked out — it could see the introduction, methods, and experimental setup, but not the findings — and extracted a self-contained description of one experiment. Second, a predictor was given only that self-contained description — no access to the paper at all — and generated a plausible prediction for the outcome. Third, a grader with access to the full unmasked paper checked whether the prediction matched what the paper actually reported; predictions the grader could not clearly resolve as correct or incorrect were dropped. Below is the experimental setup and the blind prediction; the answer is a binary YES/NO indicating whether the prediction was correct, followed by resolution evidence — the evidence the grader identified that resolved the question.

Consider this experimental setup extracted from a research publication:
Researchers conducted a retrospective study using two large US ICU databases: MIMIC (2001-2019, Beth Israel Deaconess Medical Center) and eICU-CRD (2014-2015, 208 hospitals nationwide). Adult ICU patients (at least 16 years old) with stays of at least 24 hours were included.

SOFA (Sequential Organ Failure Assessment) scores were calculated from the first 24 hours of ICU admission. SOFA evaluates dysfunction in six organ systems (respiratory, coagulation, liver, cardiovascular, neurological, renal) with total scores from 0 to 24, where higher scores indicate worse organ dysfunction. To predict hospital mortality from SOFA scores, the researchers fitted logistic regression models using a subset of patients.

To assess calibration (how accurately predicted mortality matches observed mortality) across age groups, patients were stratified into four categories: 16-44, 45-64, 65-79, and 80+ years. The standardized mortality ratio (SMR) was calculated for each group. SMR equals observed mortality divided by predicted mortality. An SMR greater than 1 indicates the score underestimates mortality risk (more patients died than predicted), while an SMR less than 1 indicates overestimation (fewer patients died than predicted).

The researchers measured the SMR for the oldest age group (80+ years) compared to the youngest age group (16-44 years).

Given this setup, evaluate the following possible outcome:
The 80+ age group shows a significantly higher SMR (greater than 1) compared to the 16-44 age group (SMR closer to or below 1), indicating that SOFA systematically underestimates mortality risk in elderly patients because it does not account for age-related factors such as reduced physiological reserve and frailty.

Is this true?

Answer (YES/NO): YES